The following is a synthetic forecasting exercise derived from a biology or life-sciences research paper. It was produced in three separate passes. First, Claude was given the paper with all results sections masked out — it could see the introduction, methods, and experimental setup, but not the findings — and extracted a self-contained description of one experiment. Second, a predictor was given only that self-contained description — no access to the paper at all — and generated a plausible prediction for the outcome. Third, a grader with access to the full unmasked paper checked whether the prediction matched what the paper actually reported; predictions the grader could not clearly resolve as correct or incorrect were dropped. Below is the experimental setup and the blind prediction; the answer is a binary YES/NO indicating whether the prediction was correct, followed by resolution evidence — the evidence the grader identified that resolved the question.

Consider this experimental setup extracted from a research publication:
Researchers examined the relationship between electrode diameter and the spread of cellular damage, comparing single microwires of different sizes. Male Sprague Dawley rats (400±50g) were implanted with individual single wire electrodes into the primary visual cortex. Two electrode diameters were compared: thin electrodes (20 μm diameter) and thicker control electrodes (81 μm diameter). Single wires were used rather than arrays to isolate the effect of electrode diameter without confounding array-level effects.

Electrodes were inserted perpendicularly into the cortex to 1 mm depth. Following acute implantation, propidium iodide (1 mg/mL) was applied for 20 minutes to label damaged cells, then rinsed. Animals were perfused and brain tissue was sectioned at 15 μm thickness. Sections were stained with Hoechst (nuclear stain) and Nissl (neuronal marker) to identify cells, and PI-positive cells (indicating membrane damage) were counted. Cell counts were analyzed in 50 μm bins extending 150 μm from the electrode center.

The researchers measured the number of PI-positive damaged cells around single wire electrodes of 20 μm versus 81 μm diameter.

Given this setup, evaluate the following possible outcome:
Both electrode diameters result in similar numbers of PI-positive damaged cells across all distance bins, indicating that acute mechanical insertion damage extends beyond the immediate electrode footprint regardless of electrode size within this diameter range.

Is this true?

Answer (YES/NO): NO